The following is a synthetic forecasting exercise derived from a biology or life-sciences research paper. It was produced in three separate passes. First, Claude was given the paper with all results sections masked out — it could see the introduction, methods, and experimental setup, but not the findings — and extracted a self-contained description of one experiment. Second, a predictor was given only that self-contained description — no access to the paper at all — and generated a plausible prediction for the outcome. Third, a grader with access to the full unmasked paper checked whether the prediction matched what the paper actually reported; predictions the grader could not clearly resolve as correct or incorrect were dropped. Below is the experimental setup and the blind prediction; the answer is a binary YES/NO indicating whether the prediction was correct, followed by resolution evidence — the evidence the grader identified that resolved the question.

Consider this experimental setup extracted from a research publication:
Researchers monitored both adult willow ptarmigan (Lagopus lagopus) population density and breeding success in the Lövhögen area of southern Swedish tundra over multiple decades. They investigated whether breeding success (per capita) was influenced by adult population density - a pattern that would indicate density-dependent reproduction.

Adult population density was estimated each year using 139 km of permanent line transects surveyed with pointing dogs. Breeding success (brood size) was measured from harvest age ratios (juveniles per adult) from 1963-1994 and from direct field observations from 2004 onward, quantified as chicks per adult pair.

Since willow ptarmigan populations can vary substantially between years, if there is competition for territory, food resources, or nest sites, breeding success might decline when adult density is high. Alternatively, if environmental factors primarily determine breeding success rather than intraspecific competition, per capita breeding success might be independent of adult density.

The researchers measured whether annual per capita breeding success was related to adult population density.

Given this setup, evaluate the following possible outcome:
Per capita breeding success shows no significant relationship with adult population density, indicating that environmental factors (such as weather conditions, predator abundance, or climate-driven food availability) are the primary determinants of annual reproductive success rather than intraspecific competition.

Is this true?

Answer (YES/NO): YES